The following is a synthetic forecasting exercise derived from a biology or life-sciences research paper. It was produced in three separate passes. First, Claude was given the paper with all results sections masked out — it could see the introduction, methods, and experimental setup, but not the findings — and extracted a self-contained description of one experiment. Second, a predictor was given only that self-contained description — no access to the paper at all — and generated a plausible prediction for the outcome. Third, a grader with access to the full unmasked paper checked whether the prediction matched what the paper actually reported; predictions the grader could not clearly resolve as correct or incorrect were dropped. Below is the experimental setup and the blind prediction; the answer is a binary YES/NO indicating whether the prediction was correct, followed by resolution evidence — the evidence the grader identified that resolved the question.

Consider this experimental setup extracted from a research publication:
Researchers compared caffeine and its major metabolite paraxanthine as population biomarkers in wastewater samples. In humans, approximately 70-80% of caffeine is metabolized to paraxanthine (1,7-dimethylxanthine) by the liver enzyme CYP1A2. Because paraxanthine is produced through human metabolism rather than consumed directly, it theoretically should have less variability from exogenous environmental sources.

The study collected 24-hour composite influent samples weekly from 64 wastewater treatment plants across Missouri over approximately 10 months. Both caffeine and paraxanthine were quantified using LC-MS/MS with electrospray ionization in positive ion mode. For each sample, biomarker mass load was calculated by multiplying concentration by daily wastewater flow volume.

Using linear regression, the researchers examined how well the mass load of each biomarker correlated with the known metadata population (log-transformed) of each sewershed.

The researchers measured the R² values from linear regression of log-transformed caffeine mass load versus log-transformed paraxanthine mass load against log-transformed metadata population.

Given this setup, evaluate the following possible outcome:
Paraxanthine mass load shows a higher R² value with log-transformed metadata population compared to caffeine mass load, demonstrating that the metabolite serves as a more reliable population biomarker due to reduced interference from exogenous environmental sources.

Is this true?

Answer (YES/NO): YES